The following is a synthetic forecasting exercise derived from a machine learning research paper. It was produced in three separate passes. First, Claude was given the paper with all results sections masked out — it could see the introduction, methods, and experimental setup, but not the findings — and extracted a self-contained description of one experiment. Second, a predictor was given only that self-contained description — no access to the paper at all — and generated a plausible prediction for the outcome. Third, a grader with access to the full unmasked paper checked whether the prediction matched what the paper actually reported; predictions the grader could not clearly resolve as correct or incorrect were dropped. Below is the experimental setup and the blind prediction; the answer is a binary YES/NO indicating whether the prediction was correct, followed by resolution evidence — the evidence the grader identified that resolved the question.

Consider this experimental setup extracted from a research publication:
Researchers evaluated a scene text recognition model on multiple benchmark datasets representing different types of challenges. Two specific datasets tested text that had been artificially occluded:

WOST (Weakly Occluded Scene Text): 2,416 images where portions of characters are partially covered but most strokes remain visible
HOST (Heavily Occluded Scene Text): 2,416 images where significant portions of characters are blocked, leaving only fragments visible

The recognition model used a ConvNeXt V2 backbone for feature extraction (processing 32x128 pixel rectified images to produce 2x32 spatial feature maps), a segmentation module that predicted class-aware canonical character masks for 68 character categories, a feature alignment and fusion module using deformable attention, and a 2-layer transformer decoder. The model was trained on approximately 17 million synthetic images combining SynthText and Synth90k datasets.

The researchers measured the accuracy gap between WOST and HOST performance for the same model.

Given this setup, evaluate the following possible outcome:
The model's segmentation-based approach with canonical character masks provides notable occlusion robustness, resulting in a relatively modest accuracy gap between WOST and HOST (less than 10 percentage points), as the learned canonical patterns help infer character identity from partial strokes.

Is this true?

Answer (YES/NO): YES